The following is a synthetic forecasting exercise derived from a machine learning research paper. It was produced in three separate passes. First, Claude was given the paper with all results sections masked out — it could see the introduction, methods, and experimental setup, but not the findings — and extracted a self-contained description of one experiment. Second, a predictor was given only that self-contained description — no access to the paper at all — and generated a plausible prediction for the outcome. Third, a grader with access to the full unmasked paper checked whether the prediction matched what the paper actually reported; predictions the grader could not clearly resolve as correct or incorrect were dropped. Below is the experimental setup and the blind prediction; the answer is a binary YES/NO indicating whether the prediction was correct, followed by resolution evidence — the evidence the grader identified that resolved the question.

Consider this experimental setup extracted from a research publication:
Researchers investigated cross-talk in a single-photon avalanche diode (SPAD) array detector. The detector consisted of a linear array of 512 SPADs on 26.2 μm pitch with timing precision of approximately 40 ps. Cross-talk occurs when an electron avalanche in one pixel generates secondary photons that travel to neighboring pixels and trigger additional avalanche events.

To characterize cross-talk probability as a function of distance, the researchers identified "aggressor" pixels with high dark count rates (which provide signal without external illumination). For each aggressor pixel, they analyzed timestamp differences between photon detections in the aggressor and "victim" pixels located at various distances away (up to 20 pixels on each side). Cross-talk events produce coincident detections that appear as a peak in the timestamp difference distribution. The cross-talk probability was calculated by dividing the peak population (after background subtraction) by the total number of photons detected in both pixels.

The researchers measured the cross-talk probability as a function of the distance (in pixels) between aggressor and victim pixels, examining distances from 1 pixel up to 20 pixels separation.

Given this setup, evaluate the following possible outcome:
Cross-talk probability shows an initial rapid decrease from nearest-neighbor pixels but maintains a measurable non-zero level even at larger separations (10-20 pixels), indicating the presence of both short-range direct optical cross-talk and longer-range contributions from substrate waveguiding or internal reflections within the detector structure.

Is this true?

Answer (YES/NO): YES